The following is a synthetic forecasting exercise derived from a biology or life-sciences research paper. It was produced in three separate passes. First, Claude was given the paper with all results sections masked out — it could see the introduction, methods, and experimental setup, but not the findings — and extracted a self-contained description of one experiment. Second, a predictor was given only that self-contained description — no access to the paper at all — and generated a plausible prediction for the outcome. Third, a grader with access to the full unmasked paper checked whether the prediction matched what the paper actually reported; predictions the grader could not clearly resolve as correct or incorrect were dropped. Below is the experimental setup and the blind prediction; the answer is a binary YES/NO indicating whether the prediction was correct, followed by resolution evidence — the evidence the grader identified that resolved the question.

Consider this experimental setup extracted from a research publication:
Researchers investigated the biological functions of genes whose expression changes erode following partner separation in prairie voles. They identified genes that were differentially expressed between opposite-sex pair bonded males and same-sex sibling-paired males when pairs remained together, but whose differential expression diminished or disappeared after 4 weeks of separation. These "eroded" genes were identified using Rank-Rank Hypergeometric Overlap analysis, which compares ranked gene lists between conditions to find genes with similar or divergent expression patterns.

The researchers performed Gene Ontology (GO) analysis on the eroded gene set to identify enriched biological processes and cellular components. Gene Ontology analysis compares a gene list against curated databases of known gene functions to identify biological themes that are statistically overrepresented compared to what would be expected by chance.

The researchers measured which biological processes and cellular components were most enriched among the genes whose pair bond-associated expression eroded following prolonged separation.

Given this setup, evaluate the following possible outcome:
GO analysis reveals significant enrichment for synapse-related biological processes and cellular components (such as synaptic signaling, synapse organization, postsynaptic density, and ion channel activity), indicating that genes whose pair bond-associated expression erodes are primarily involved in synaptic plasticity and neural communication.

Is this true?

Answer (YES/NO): NO